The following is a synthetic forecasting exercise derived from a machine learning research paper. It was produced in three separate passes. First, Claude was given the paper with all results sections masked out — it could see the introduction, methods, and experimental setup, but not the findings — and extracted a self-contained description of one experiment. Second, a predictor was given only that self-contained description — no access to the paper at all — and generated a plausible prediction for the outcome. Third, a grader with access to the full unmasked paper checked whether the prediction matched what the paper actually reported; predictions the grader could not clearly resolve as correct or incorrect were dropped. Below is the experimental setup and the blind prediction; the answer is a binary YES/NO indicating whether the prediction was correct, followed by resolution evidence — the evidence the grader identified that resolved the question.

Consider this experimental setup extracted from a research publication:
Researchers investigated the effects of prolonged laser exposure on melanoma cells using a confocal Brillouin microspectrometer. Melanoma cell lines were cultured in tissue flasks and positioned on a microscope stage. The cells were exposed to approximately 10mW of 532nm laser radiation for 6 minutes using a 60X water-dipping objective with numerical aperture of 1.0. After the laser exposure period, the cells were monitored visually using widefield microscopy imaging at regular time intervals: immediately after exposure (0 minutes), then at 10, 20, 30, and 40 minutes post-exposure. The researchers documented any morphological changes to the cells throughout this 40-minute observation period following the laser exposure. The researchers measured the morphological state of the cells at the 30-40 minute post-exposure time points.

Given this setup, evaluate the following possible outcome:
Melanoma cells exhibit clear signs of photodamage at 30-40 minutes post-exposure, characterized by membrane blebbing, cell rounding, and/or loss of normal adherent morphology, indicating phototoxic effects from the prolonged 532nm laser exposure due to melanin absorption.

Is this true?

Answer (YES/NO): YES